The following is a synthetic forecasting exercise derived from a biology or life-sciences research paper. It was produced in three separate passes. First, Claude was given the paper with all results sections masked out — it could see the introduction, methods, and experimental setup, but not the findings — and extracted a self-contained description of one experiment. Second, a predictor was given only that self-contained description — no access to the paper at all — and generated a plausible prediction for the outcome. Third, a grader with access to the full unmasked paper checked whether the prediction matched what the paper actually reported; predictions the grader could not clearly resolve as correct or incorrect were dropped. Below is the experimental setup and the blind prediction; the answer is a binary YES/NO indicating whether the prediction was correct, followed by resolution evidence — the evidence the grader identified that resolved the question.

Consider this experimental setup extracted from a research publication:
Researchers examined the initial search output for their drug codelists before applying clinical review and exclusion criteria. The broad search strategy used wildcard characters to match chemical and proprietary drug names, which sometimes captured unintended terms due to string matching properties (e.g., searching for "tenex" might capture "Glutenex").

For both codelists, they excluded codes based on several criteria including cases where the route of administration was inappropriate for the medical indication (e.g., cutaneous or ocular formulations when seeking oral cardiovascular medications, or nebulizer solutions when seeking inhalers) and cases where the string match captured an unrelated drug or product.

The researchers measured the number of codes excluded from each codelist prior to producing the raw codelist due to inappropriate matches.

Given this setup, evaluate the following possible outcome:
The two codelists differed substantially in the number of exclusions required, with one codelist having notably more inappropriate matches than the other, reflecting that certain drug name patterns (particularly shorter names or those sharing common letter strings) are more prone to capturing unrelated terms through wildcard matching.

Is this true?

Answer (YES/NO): NO